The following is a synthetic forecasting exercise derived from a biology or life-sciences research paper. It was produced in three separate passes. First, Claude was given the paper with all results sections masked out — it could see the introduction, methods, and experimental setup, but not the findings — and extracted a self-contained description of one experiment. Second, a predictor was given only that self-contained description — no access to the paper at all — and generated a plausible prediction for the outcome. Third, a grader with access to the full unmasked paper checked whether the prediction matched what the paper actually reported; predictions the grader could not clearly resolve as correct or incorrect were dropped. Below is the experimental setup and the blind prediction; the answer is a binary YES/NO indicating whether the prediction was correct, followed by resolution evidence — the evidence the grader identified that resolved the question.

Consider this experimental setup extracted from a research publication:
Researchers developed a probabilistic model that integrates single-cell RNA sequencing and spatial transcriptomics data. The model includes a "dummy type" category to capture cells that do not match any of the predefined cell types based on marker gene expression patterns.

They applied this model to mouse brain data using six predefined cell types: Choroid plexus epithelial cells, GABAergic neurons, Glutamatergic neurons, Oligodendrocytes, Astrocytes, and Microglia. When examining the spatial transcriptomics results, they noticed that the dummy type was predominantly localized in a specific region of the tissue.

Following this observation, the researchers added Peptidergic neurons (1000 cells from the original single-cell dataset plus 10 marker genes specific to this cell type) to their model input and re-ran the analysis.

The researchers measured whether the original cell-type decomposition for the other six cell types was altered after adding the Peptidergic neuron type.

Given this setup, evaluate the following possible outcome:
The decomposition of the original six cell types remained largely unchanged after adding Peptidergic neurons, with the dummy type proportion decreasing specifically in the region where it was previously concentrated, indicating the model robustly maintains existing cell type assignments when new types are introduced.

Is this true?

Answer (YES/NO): YES